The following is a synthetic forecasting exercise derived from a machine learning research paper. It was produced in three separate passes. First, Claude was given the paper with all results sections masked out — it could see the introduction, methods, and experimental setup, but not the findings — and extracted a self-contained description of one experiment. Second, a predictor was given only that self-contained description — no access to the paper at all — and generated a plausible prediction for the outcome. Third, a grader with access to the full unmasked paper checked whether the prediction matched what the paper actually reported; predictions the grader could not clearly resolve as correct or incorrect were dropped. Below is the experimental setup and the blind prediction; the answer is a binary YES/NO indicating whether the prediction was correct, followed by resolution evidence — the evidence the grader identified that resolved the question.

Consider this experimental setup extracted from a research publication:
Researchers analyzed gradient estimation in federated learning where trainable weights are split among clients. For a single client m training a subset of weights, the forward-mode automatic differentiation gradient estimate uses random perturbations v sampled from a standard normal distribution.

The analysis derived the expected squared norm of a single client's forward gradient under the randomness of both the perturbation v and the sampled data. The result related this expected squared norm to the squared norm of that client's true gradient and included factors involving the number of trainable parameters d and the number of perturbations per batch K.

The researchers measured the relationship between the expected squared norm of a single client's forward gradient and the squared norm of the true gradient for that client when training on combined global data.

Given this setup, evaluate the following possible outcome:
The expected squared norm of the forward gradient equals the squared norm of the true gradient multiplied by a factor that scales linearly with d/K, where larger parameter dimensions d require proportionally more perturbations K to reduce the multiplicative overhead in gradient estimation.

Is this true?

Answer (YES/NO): YES